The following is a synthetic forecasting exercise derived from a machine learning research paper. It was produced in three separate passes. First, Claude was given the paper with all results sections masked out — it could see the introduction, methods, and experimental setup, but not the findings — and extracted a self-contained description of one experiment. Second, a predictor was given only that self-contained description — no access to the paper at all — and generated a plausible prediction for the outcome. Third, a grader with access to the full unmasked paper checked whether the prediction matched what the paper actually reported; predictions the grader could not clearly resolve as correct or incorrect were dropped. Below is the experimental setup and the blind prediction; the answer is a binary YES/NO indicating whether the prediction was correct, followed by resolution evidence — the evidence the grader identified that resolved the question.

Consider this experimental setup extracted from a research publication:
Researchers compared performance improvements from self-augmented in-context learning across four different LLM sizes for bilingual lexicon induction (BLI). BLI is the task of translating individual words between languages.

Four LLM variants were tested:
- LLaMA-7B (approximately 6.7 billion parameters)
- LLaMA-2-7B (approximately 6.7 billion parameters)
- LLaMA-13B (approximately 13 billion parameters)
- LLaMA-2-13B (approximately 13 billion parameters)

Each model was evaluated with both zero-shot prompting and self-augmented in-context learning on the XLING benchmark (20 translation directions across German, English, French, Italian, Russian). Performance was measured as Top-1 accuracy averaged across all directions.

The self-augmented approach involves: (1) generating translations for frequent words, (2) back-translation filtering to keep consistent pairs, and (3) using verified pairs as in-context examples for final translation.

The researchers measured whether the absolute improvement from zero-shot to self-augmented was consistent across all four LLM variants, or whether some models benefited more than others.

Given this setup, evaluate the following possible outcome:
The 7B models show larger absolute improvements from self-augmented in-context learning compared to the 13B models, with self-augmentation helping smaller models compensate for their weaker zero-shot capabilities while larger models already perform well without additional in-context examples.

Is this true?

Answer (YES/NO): NO